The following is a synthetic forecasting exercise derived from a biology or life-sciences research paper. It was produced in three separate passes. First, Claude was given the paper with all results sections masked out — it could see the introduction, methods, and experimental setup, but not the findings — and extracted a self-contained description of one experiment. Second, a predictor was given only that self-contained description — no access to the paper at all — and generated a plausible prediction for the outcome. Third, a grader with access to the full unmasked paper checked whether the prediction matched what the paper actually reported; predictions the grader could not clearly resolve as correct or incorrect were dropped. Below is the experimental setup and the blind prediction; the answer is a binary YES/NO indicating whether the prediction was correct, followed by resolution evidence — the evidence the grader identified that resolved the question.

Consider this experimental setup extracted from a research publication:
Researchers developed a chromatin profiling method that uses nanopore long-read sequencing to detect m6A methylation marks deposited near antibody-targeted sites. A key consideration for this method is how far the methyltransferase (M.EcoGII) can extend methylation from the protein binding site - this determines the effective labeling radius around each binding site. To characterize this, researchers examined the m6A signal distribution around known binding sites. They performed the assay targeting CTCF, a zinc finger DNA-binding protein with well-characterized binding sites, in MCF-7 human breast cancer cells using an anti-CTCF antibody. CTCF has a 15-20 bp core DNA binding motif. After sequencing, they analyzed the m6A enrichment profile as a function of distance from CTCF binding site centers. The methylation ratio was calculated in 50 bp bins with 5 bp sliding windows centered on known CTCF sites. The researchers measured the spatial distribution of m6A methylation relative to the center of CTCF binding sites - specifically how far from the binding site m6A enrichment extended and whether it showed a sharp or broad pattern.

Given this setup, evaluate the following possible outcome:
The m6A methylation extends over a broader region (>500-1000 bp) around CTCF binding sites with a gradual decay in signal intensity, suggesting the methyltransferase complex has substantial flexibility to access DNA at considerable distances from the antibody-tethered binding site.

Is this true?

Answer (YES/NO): NO